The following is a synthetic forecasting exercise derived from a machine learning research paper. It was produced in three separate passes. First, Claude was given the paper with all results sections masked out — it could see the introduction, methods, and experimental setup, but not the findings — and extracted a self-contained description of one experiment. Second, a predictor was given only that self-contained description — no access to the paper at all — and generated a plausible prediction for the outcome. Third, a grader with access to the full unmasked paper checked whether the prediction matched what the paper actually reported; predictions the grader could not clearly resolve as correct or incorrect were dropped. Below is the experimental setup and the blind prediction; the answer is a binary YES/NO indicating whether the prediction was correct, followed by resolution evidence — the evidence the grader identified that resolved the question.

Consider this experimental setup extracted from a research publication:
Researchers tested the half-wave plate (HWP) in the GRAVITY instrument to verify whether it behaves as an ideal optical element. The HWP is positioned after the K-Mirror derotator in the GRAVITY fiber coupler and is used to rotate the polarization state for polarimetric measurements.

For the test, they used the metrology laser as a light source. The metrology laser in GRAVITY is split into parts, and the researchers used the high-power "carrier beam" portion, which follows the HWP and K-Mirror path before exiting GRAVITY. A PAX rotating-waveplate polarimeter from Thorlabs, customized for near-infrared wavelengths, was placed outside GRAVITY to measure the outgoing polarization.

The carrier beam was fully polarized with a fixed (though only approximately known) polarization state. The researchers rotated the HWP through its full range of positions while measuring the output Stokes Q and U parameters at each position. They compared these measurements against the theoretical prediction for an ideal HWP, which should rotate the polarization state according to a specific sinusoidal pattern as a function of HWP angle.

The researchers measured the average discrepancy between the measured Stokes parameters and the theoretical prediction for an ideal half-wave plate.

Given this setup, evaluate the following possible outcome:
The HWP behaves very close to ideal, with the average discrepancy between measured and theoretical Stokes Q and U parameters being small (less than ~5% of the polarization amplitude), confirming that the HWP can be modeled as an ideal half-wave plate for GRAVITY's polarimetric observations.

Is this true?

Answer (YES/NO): YES